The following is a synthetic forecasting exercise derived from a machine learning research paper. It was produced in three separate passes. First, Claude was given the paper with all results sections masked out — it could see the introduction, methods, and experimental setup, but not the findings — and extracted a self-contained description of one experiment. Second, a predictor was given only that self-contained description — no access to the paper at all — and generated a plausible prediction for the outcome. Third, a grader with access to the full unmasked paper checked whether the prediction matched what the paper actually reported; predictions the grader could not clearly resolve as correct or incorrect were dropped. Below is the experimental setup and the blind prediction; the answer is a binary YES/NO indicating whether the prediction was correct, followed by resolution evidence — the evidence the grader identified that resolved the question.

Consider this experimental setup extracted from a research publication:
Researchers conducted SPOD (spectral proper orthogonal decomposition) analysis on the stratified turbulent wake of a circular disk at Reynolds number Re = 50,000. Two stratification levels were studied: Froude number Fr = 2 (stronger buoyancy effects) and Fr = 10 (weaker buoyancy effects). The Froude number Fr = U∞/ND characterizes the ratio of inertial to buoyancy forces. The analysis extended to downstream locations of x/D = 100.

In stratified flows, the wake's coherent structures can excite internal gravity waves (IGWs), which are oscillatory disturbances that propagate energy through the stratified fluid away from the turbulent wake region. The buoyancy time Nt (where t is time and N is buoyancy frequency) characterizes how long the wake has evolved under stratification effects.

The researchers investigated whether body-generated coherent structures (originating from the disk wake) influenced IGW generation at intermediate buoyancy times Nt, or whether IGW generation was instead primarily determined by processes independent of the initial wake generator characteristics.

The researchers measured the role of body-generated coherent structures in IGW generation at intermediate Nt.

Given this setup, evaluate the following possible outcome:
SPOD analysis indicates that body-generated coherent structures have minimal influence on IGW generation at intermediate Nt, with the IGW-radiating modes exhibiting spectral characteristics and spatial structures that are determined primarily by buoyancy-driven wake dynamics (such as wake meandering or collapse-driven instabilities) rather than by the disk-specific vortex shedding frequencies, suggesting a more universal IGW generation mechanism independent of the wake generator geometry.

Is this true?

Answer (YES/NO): NO